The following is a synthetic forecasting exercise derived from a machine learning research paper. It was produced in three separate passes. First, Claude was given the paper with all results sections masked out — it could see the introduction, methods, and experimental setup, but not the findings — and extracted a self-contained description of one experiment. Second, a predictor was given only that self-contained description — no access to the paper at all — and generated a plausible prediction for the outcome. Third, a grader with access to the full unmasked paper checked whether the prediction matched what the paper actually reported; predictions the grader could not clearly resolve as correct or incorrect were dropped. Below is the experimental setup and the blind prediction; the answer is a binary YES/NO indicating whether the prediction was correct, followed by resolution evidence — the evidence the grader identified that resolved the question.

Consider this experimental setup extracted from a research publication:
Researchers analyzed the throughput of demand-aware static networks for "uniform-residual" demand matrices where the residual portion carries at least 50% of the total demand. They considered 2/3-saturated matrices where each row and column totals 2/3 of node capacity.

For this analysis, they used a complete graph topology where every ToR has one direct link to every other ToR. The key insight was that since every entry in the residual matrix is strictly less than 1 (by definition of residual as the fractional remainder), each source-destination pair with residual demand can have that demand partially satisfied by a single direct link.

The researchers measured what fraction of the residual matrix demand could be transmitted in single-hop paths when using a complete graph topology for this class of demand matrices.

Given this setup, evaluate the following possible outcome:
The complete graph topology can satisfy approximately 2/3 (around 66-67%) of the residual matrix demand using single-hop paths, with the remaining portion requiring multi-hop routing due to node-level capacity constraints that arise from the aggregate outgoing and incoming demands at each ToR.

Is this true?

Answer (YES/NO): NO